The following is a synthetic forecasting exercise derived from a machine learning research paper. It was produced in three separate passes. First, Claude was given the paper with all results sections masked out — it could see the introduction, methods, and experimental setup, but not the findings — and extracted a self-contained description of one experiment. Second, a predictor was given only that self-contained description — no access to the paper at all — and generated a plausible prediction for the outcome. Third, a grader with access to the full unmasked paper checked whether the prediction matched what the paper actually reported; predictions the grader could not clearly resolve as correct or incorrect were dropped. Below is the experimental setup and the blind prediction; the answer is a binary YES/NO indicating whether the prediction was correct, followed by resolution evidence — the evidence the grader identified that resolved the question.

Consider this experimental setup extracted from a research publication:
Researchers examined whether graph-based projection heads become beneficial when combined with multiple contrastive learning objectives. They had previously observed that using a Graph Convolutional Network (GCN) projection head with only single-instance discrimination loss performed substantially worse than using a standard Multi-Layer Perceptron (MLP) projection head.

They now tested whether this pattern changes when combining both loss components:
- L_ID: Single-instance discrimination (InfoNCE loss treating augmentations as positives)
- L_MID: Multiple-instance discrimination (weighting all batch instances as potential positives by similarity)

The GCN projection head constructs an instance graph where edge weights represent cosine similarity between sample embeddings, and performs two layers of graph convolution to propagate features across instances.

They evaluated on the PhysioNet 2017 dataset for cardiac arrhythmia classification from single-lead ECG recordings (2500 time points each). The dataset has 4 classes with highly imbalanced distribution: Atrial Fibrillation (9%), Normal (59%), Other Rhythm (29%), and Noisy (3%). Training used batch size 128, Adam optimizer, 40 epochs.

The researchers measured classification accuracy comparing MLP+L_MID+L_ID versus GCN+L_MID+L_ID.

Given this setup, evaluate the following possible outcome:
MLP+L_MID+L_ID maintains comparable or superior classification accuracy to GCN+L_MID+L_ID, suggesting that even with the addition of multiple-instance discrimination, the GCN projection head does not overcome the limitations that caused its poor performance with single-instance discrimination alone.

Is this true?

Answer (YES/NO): NO